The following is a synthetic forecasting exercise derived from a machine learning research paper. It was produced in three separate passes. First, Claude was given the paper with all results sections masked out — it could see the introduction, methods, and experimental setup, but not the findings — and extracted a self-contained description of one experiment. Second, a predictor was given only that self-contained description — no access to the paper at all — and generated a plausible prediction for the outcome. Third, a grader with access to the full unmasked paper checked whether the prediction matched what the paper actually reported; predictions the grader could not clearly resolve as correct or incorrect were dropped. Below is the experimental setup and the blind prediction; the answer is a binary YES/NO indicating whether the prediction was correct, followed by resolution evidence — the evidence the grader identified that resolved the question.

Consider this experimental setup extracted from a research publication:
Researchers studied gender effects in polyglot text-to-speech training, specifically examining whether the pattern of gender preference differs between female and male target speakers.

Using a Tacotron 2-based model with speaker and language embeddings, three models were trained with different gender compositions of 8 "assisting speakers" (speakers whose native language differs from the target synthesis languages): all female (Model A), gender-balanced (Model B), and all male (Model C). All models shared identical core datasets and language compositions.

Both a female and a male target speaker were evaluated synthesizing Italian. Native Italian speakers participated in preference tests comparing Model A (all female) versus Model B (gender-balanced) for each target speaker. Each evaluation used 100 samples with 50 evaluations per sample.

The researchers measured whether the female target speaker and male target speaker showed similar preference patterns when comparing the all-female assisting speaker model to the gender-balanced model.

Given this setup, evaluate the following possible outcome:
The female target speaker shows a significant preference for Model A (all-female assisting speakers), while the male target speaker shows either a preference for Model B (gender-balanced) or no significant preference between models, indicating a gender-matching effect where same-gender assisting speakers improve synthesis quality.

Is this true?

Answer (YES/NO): NO